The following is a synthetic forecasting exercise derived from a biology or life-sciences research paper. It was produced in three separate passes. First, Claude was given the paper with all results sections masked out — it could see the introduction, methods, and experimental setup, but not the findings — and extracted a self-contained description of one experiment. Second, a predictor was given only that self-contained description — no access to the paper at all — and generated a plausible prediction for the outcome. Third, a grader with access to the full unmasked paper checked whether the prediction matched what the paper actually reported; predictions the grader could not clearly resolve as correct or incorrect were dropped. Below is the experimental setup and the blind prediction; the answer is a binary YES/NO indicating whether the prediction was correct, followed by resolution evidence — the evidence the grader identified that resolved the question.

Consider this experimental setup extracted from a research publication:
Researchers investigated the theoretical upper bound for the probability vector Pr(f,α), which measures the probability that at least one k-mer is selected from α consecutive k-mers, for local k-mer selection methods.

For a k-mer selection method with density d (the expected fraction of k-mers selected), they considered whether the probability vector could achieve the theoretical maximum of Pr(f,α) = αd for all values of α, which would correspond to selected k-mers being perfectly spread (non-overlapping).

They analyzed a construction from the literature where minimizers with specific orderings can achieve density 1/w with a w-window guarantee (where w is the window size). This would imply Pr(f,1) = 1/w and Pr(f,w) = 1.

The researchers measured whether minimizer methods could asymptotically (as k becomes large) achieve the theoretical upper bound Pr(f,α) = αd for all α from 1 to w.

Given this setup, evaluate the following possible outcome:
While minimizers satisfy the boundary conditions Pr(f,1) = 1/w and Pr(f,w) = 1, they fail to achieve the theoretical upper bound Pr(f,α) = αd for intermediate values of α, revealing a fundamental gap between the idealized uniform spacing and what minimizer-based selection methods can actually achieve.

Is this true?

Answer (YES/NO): NO